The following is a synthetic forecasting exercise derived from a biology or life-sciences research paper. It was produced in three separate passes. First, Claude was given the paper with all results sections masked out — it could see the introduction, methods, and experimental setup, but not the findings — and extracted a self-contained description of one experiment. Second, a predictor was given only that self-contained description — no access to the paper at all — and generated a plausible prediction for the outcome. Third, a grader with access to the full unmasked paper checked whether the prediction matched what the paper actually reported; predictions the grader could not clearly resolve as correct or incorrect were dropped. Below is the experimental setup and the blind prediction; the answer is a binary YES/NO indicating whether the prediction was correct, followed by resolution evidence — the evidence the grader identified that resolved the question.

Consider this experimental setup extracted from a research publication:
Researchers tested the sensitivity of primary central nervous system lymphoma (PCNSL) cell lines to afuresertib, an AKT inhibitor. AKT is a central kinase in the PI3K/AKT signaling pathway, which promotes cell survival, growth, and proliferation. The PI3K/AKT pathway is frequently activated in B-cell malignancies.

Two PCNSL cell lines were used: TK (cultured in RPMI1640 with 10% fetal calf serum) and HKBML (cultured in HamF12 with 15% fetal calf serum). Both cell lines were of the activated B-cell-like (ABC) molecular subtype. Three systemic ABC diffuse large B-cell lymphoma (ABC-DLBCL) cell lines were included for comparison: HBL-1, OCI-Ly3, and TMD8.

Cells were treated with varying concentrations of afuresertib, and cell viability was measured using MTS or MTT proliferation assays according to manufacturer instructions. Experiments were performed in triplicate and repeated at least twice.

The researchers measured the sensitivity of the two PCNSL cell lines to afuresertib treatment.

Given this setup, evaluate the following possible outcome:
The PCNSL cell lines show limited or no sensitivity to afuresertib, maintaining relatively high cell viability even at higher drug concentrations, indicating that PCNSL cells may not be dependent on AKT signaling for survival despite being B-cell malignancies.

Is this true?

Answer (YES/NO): NO